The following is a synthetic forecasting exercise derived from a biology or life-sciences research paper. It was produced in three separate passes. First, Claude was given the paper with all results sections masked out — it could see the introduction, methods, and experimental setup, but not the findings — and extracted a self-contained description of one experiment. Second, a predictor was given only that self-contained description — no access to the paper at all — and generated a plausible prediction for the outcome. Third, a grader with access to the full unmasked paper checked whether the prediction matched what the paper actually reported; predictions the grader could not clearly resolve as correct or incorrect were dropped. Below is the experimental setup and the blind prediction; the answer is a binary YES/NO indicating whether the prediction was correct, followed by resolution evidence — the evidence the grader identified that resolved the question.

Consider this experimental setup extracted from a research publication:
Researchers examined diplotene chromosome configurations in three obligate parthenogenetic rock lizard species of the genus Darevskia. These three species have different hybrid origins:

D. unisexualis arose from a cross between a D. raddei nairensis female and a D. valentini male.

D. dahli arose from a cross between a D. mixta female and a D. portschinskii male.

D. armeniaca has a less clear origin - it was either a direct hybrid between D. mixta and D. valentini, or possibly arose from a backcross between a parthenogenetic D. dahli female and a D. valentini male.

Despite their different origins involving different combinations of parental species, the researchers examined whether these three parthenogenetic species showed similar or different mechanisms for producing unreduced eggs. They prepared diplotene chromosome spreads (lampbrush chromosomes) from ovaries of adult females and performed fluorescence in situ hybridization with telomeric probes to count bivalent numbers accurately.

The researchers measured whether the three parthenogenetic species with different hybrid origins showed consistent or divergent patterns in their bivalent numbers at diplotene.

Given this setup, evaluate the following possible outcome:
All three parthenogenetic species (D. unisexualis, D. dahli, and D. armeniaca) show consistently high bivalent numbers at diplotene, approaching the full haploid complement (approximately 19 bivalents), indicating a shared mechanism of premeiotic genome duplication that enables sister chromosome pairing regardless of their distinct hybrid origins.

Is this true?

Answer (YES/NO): NO